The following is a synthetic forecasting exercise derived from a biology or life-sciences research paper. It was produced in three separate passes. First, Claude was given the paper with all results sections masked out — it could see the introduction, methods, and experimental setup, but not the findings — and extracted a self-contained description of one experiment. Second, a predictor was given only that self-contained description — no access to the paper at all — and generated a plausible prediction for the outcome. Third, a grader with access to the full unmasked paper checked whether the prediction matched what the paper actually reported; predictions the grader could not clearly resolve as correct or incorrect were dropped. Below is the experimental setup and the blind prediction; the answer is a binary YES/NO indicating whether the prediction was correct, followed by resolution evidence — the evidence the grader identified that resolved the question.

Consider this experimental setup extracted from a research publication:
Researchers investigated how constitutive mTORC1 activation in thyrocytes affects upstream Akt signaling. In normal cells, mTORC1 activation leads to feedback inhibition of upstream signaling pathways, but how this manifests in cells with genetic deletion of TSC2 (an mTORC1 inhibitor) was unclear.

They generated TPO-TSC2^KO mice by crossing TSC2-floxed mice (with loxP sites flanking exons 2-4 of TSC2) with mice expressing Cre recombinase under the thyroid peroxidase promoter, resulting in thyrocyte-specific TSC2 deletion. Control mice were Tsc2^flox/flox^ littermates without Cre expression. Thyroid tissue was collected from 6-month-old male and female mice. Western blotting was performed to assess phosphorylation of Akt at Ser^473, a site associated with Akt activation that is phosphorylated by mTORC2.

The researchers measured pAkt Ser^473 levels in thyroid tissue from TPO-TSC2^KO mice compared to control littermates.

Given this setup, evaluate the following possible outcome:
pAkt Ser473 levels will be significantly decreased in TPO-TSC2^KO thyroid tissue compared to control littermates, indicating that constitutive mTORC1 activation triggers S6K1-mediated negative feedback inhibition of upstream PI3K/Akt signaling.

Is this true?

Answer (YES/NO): YES